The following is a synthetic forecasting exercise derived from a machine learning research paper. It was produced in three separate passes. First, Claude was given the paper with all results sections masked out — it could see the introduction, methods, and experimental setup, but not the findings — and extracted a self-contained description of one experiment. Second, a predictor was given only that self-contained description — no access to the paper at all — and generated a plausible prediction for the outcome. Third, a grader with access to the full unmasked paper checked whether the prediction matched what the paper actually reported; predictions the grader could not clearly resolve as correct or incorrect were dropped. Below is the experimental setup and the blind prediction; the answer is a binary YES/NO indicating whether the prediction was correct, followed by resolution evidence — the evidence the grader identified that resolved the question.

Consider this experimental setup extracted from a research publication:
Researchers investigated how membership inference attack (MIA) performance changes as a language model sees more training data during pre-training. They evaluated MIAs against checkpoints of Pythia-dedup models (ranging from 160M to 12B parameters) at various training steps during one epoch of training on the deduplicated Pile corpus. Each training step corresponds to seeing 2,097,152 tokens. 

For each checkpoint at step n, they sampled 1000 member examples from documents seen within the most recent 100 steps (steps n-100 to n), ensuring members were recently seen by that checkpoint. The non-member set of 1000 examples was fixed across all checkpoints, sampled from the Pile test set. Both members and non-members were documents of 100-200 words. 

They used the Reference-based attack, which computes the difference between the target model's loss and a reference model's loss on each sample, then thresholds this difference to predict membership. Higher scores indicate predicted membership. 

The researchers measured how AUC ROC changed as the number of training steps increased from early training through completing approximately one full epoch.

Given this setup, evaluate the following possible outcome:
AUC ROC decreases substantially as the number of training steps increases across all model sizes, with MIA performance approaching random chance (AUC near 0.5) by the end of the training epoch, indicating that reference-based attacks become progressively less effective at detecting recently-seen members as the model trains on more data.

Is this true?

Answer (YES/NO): NO